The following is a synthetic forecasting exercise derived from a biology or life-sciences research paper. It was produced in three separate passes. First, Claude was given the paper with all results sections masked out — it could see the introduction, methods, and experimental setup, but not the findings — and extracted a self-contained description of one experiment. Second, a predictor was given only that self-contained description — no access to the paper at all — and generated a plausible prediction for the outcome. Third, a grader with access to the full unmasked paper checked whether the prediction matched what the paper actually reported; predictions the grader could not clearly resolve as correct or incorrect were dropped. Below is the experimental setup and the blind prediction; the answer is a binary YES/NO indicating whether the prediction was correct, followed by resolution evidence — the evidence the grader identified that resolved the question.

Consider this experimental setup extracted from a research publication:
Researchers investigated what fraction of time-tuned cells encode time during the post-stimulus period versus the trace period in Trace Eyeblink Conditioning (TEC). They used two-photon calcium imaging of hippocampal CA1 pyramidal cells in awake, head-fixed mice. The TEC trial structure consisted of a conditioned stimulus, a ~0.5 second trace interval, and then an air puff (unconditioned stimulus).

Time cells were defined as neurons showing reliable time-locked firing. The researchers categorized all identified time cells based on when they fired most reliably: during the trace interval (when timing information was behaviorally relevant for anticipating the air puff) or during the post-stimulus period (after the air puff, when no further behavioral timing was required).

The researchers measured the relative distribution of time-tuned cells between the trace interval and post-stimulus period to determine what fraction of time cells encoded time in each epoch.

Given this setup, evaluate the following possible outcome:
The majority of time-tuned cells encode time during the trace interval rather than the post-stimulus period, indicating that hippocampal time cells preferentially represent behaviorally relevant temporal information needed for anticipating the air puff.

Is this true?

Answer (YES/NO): NO